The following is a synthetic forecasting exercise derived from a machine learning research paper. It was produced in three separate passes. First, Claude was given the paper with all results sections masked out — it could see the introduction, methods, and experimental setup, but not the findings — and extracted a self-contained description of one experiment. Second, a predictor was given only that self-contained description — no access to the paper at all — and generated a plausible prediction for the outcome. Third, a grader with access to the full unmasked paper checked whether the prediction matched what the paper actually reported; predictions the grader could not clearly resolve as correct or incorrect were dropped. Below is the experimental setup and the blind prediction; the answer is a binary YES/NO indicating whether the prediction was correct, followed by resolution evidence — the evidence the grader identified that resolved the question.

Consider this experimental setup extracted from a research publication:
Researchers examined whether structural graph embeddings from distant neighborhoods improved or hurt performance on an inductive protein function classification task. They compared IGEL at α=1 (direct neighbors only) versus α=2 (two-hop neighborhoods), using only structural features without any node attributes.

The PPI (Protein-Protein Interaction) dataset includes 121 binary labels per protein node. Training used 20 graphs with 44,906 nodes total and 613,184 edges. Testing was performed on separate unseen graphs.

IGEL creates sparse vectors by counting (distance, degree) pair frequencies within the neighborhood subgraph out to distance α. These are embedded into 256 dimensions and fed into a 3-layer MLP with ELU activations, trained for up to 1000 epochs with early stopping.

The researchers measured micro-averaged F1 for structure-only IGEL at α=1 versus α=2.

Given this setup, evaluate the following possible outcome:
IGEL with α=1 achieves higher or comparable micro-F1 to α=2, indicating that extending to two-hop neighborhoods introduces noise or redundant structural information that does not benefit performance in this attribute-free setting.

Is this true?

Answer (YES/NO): YES